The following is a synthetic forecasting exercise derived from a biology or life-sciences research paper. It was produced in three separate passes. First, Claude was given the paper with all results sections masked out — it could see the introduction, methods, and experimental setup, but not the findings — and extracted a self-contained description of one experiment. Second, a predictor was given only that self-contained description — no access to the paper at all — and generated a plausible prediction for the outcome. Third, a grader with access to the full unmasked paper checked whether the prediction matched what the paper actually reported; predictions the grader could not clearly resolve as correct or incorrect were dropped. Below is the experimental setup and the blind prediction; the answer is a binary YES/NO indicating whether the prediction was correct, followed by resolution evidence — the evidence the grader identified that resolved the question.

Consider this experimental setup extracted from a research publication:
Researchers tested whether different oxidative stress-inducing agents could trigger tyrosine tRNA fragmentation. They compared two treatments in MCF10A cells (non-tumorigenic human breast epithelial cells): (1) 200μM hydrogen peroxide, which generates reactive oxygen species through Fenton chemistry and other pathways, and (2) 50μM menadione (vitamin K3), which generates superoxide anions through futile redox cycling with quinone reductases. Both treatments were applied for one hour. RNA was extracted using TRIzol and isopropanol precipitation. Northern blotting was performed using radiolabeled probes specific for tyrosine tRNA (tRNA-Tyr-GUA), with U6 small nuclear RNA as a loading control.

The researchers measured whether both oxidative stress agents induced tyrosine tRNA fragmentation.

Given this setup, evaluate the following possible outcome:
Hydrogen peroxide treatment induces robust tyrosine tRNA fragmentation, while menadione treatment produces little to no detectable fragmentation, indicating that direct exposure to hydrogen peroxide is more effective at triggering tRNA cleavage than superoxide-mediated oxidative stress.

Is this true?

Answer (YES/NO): NO